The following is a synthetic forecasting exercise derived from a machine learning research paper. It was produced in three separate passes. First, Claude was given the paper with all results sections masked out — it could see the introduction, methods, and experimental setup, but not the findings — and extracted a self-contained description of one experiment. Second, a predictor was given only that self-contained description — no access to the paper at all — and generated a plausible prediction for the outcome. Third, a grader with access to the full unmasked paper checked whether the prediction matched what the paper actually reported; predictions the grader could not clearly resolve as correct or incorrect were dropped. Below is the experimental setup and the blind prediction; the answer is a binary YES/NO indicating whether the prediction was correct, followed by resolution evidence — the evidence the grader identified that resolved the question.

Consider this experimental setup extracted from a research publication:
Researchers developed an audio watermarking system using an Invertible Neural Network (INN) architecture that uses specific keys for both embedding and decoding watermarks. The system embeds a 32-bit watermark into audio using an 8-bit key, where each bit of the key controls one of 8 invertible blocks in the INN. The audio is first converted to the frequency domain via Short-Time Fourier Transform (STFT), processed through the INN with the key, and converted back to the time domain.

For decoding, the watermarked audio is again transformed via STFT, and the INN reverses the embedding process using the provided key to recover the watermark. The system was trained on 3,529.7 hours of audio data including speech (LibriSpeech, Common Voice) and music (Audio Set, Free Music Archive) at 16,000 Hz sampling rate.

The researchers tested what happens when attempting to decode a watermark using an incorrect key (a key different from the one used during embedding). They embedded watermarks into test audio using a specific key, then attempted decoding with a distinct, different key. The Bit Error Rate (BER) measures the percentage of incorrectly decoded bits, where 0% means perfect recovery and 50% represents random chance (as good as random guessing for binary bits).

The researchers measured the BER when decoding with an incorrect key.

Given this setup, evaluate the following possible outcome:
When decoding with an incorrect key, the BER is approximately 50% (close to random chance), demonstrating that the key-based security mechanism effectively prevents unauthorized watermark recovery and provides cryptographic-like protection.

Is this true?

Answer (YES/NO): YES